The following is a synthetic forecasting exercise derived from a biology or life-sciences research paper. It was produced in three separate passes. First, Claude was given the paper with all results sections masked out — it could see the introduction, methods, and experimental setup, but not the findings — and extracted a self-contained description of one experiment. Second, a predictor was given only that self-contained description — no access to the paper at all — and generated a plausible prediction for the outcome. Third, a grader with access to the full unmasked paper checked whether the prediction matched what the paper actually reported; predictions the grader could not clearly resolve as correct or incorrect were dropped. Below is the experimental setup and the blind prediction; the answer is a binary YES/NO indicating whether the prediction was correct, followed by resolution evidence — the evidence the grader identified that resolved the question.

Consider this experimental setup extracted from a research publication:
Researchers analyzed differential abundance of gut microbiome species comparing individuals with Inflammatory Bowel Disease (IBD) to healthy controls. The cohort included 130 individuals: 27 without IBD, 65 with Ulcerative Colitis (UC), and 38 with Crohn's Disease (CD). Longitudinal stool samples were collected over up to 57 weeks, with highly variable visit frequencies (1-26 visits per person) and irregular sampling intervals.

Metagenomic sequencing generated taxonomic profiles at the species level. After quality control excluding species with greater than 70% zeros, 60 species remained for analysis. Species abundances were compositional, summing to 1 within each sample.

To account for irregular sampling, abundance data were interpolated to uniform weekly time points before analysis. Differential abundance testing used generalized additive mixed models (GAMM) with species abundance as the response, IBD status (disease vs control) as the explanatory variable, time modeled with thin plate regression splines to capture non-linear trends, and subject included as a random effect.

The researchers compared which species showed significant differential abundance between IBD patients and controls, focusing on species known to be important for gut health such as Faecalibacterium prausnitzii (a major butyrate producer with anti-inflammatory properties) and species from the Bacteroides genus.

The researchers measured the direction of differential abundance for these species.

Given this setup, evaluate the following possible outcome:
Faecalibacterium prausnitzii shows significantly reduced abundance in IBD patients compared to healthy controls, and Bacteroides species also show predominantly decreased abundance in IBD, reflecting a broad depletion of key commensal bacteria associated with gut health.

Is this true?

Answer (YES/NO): NO